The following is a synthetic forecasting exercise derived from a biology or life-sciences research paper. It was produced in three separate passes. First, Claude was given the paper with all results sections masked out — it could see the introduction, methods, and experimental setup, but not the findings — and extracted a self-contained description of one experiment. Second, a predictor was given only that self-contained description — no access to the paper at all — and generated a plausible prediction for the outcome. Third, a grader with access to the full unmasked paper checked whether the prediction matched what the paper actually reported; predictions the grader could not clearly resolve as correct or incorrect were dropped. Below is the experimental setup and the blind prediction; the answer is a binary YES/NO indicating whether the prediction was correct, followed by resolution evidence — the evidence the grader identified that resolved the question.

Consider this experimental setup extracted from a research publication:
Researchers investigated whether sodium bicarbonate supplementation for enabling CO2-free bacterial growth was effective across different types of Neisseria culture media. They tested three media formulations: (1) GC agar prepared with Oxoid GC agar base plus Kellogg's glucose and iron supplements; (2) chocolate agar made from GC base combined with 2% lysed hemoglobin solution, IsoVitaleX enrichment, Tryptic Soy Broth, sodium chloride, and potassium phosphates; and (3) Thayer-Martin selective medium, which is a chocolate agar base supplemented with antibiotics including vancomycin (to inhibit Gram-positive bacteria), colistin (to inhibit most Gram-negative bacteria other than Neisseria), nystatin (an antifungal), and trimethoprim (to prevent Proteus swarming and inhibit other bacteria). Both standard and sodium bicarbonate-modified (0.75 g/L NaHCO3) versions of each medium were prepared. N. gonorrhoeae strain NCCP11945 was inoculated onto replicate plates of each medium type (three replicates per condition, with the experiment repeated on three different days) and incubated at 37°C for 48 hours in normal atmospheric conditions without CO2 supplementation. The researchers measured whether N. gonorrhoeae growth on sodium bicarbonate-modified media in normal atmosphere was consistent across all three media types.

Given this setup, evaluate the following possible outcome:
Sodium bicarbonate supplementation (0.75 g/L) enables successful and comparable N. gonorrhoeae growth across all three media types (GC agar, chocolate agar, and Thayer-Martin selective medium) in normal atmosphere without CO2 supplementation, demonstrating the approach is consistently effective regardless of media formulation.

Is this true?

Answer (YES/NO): NO